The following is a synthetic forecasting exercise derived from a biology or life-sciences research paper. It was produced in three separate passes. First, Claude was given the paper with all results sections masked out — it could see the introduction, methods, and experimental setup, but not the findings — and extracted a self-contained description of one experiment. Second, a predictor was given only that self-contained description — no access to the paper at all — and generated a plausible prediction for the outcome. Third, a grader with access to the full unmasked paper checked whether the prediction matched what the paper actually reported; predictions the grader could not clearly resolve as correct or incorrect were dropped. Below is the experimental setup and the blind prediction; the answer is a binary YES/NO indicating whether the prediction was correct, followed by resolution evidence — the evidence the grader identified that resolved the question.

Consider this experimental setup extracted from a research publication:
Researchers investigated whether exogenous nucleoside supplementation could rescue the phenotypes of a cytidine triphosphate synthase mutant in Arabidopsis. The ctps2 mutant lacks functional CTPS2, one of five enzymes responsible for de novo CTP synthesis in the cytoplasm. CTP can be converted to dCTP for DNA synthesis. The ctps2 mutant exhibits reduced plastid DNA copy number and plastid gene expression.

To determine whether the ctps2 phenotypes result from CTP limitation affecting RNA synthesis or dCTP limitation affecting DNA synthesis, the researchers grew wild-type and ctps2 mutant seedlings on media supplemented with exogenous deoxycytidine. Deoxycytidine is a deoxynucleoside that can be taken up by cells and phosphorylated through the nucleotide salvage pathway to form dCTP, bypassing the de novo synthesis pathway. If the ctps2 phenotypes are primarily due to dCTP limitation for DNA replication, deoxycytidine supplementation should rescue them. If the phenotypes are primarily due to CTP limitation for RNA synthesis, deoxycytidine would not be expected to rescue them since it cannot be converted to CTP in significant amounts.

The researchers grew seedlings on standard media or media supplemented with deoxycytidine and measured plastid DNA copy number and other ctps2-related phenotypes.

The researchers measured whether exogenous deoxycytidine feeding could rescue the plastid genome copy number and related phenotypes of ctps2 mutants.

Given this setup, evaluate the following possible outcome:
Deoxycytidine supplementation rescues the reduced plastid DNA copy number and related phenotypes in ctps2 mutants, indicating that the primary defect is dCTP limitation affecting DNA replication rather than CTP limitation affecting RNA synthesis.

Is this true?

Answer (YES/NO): YES